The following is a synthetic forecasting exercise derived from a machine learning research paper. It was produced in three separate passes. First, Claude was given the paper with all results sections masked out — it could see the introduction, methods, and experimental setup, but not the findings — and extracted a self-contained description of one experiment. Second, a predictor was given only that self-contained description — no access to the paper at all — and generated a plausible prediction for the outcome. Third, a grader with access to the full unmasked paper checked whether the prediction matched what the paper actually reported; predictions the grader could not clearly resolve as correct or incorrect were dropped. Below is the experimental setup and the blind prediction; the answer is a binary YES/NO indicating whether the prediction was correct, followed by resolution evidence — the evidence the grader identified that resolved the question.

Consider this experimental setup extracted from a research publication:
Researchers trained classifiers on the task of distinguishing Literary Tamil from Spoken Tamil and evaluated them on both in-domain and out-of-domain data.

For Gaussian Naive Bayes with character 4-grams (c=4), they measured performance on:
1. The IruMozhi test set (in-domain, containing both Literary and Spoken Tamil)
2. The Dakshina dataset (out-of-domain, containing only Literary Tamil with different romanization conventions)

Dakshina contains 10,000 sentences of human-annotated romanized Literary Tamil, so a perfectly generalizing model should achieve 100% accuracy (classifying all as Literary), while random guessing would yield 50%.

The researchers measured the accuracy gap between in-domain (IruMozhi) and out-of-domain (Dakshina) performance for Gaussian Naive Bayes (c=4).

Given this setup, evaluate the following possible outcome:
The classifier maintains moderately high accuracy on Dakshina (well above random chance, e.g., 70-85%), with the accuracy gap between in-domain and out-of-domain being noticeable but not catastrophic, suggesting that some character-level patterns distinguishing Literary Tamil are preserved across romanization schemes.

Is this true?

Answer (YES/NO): NO